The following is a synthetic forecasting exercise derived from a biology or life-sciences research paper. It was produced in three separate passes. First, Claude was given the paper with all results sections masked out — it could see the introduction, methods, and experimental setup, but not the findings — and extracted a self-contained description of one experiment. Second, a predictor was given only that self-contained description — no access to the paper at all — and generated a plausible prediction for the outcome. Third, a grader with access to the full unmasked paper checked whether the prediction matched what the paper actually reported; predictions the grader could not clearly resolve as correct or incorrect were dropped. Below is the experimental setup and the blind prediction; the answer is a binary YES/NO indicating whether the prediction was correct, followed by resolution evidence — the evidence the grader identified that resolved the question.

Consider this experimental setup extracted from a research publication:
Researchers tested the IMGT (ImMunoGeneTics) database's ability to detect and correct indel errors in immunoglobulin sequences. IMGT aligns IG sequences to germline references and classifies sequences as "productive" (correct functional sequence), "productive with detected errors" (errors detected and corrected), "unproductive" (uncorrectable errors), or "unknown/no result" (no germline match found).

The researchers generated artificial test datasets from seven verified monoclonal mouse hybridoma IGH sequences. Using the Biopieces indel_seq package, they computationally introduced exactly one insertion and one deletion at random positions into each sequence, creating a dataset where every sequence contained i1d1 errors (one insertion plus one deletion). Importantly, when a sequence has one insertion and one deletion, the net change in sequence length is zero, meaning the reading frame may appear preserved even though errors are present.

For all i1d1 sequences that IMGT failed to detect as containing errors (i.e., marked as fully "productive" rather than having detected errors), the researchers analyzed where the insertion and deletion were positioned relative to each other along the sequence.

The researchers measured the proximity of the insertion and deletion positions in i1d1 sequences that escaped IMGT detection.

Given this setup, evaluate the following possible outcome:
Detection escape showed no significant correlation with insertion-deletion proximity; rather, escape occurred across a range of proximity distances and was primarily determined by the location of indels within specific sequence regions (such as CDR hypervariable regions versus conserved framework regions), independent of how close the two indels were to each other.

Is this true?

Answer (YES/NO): NO